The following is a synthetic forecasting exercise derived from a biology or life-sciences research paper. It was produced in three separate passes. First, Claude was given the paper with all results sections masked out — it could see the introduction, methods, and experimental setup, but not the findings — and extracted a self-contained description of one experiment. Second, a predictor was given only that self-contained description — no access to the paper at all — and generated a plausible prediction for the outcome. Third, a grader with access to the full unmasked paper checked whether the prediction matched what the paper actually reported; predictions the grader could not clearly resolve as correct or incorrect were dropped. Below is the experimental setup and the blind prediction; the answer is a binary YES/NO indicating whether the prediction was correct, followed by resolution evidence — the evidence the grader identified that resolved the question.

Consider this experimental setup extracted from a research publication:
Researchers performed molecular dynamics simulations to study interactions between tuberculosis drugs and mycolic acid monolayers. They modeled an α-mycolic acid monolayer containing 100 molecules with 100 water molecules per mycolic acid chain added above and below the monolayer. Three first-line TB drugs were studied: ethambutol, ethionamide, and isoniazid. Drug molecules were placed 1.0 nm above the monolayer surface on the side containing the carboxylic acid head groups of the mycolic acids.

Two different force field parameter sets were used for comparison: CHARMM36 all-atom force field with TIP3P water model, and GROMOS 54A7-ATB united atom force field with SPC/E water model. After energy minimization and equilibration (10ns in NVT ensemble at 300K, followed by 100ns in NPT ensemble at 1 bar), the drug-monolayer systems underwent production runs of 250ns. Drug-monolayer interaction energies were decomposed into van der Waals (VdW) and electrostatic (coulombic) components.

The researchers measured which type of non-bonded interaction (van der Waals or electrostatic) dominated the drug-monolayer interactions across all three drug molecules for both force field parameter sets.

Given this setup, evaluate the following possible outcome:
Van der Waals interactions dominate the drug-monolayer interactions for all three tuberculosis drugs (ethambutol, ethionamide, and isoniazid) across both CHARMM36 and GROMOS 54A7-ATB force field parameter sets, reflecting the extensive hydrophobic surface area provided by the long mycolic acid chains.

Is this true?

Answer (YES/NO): NO